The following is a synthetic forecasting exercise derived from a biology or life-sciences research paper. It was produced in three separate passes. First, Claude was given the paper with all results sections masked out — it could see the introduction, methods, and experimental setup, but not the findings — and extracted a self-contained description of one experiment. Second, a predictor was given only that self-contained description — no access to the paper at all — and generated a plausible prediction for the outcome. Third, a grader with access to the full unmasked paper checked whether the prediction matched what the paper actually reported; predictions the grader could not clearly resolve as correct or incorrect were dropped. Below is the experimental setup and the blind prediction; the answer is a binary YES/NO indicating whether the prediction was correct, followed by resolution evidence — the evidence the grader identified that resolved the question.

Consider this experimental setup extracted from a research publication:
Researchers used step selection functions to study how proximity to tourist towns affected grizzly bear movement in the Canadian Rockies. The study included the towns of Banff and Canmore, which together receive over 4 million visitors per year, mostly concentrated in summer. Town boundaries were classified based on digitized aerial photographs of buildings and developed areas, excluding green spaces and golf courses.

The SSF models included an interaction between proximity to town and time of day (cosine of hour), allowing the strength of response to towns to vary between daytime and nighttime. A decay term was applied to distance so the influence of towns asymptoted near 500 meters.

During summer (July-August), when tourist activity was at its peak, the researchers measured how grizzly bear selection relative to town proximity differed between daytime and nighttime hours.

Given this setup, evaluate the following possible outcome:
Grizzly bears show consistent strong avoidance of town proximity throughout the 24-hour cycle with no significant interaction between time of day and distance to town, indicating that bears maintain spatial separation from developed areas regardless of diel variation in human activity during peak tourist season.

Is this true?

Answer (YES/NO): NO